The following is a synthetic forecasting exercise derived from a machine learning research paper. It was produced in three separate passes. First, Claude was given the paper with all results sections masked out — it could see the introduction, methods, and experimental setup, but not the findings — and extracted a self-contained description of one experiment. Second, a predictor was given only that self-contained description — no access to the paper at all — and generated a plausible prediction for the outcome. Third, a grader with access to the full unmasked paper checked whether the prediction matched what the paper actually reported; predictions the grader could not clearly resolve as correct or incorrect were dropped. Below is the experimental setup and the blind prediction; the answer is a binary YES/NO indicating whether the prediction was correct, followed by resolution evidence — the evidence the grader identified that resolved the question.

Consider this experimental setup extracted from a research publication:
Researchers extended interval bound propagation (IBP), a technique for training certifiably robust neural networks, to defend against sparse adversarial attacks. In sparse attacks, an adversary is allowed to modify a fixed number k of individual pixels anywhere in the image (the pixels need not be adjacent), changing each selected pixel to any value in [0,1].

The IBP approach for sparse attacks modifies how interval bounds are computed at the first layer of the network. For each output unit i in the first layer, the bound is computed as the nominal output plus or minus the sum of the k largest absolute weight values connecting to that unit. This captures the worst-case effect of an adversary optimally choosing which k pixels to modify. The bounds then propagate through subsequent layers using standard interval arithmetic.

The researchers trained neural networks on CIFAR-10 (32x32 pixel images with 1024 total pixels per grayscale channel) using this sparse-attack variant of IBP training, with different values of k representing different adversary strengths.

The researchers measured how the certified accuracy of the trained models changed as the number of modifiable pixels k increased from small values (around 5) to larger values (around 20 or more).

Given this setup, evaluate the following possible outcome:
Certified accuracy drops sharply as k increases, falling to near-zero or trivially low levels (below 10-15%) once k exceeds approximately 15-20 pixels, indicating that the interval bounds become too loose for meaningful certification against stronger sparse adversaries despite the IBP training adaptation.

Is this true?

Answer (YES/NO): NO